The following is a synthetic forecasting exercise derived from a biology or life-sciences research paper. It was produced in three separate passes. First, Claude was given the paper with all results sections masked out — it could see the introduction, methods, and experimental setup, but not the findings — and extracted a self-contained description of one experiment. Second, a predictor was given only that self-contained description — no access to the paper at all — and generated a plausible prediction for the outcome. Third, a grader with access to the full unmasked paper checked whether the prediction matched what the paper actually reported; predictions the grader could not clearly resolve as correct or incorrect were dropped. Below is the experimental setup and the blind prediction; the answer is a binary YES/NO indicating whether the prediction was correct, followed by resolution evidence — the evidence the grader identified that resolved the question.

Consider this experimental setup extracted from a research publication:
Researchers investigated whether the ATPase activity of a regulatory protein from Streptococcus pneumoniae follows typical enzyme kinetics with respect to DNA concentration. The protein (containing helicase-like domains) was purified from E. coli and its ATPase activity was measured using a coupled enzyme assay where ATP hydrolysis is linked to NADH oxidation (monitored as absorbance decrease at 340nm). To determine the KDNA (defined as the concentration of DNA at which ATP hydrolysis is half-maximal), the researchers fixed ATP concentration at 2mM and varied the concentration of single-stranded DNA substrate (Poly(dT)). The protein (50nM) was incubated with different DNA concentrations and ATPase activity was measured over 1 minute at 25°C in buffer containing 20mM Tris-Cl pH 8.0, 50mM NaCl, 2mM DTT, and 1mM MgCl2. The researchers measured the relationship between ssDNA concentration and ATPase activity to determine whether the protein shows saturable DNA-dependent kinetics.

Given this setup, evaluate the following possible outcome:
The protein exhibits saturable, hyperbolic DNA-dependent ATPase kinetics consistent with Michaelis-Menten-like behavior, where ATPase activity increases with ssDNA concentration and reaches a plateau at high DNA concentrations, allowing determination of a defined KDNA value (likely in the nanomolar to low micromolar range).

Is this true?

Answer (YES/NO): YES